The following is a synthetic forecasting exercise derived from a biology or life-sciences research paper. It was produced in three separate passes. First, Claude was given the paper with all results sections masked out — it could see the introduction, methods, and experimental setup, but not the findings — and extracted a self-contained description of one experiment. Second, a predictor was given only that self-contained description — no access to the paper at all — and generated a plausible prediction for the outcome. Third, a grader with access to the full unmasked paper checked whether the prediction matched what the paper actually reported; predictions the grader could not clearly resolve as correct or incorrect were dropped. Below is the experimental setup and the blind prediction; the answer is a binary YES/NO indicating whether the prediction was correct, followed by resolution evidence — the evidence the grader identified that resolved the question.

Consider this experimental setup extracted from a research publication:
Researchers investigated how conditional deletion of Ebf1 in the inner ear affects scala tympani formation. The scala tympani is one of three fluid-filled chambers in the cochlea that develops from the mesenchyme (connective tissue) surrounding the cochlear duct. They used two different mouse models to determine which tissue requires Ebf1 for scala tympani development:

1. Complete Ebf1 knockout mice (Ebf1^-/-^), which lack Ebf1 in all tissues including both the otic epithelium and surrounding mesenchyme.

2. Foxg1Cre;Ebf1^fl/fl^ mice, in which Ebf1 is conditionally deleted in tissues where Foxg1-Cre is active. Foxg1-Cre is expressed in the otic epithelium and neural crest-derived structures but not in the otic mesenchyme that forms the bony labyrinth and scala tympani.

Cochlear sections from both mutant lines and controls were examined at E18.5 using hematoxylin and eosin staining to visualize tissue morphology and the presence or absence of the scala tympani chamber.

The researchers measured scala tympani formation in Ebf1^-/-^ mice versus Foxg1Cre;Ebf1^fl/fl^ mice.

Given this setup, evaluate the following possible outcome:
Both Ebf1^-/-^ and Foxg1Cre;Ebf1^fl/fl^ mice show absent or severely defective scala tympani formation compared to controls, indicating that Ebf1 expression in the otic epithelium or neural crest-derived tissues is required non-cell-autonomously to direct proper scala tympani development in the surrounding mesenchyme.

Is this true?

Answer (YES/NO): NO